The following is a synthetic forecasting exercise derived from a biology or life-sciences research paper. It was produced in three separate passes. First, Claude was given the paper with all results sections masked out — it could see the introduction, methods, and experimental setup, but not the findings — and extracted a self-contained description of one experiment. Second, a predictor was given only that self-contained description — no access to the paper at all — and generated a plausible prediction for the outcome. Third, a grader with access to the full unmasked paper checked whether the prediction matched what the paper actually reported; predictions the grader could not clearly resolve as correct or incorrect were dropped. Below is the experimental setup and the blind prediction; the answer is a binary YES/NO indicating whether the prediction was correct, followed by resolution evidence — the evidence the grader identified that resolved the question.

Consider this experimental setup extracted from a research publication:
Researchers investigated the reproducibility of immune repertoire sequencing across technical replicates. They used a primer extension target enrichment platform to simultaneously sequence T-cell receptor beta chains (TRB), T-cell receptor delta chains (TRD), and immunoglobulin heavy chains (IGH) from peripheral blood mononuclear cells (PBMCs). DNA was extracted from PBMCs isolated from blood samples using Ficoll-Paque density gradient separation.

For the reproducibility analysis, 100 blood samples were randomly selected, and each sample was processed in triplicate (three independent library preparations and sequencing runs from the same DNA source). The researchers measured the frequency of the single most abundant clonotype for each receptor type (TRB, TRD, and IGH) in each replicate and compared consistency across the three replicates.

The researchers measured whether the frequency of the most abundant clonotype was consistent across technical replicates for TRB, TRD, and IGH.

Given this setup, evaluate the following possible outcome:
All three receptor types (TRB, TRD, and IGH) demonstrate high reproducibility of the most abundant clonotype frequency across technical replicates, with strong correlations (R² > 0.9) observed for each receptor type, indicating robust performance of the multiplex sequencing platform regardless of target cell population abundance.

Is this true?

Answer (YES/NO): NO